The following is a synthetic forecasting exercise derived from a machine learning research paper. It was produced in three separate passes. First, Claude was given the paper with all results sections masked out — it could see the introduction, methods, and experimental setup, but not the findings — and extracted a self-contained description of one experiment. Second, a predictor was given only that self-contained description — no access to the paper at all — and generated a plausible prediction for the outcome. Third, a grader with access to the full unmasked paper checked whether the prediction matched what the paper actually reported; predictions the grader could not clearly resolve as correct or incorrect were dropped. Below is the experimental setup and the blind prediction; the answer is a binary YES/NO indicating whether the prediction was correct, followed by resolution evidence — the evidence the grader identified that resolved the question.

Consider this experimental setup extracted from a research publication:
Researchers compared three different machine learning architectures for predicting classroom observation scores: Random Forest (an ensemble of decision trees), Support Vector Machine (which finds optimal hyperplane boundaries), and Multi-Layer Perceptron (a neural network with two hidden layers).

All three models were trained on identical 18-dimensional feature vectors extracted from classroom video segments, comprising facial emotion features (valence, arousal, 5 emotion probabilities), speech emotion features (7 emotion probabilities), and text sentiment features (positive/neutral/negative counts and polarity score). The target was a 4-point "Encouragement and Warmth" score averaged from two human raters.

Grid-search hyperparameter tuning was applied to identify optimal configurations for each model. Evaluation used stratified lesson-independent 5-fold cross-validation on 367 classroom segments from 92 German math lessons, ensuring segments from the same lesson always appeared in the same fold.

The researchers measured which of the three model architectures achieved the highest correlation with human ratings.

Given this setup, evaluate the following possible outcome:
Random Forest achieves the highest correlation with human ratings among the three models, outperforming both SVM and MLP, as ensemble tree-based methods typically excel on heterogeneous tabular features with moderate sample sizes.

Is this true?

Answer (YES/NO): NO